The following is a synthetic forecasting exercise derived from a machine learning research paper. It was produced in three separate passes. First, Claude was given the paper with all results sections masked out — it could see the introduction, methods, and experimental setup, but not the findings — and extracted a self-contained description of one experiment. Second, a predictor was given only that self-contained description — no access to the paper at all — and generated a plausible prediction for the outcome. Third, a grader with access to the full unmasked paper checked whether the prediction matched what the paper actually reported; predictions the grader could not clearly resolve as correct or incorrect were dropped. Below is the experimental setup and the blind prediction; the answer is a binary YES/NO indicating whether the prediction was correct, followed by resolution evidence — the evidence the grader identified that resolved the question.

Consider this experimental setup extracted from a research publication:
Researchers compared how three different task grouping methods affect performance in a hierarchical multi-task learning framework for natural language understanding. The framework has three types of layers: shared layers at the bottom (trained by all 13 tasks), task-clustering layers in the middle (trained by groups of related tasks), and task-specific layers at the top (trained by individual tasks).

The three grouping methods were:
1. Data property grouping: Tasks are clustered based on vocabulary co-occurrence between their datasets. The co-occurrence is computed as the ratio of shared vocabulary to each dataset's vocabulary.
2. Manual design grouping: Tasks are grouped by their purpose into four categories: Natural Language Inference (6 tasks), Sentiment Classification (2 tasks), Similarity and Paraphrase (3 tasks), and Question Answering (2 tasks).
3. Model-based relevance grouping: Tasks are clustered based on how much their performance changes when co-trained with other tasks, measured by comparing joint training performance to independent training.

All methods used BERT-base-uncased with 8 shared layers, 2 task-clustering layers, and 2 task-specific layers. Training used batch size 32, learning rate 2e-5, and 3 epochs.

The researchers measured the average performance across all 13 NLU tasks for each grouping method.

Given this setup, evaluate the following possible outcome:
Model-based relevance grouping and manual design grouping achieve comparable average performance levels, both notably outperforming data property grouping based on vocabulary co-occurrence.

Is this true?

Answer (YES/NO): NO